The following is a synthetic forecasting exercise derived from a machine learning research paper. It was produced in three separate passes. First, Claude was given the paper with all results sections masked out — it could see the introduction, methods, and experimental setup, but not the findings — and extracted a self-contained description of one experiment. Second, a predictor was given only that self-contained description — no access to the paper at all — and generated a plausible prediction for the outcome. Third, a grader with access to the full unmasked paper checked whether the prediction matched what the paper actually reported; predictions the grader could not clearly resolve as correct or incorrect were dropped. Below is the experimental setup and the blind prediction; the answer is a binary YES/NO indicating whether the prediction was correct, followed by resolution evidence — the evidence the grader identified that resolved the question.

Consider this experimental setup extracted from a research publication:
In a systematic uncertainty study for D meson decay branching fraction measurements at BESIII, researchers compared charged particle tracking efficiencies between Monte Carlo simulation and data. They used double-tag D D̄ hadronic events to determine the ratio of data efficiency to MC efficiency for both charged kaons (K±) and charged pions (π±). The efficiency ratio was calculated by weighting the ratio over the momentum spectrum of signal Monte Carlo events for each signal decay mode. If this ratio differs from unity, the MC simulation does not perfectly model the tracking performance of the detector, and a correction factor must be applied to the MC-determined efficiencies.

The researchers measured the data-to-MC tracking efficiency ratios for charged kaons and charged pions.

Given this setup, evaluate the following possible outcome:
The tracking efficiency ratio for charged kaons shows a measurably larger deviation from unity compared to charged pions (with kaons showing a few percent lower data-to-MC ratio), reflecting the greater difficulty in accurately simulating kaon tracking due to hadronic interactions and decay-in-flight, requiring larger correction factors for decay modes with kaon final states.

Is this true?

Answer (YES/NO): NO